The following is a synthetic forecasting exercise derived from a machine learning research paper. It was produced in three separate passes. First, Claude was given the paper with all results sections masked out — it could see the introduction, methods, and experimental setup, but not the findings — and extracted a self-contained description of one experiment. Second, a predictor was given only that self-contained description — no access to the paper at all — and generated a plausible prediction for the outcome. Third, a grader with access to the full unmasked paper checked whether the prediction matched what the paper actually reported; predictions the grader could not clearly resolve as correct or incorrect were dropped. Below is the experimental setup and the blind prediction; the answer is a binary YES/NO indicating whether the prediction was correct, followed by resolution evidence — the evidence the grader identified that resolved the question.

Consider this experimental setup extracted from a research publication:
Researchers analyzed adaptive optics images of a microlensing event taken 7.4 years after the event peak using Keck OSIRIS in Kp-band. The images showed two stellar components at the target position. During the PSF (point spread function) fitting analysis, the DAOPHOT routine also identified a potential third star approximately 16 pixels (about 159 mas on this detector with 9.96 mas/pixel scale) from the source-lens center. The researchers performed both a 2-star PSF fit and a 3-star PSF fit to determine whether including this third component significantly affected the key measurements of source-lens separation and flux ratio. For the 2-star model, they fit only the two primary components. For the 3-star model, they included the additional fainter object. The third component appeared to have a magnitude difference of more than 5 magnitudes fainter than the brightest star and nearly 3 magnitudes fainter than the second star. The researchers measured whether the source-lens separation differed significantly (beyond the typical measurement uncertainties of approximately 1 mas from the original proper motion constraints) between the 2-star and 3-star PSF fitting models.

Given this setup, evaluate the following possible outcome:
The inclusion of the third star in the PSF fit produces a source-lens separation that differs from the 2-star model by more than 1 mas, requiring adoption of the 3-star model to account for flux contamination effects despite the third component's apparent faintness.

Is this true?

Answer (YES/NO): NO